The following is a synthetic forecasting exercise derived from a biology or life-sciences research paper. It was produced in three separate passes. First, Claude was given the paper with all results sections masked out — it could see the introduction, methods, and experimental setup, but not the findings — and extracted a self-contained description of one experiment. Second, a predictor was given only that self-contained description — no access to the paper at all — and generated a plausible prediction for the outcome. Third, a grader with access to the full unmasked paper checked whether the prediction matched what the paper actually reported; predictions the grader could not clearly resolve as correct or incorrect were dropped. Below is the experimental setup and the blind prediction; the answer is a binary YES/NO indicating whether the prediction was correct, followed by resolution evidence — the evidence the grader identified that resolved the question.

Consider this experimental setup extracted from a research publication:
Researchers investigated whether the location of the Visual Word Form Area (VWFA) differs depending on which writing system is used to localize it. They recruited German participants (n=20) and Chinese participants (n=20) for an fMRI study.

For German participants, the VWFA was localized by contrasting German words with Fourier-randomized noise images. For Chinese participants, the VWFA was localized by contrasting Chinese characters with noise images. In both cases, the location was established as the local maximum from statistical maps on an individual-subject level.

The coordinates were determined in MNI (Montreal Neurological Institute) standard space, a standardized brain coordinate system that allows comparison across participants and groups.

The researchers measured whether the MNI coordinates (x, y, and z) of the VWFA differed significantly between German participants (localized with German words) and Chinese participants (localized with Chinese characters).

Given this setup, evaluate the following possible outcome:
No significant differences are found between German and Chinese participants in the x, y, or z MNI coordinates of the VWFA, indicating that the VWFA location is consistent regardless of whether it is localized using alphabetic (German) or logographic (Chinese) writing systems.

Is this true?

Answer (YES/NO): YES